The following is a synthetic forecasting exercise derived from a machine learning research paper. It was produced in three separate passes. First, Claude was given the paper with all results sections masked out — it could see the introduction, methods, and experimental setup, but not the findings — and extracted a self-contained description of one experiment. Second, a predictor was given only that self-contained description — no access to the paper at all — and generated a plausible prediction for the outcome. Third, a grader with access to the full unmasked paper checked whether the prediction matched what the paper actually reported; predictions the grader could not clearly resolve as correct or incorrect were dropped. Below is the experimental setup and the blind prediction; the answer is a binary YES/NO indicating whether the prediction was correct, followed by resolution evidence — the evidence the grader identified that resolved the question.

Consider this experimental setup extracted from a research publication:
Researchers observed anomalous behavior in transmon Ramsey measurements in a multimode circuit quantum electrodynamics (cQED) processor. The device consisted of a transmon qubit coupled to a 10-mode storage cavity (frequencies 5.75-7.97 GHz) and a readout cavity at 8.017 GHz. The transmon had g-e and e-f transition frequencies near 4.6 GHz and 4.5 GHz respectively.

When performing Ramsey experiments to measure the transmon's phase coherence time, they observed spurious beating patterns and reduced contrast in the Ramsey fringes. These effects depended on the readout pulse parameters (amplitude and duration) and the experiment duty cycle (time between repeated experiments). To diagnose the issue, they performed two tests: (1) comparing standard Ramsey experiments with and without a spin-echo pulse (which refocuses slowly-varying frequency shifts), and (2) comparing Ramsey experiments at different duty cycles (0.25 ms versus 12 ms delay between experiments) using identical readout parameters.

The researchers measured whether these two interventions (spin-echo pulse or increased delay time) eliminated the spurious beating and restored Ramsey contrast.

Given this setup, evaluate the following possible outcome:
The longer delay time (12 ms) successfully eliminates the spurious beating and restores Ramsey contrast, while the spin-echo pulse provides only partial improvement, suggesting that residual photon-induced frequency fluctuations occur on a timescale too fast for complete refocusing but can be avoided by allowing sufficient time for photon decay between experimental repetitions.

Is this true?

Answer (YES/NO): NO